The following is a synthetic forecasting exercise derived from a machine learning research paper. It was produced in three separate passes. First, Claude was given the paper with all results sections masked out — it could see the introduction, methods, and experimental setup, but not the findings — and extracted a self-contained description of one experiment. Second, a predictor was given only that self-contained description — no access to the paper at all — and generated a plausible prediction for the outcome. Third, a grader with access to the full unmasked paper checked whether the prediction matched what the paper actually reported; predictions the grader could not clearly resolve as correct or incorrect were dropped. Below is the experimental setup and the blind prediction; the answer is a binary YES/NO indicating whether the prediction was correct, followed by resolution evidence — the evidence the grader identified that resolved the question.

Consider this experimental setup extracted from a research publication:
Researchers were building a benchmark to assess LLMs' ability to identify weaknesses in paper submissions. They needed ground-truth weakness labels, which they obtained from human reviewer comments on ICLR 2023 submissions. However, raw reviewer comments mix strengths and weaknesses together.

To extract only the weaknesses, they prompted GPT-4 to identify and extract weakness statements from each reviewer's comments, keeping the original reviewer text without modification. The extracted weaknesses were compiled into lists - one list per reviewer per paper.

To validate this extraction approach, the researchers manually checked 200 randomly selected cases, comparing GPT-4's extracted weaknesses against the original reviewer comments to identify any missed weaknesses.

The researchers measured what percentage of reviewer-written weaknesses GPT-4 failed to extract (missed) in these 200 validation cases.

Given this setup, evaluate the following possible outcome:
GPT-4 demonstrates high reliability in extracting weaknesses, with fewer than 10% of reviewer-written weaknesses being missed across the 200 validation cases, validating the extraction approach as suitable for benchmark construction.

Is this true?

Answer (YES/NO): YES